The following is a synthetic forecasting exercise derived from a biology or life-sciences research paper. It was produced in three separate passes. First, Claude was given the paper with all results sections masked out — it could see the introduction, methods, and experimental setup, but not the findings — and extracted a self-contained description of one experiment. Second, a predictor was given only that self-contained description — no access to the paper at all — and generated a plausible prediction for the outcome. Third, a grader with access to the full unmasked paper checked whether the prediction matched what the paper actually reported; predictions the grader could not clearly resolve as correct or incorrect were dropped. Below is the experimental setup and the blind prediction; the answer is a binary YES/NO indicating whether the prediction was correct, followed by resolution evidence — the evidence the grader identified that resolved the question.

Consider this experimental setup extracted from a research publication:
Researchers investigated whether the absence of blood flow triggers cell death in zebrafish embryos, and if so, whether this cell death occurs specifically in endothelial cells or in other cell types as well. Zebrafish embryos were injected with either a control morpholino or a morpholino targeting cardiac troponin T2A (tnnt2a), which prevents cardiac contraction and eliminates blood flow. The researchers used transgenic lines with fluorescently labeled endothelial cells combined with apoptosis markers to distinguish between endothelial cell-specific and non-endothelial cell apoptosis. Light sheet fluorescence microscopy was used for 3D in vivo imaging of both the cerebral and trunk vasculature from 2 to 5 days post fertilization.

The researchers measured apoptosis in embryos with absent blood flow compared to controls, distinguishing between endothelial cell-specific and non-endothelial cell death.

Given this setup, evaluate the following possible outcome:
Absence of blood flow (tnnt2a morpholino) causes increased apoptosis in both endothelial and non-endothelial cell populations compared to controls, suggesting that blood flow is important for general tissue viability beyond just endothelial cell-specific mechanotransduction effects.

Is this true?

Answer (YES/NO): NO